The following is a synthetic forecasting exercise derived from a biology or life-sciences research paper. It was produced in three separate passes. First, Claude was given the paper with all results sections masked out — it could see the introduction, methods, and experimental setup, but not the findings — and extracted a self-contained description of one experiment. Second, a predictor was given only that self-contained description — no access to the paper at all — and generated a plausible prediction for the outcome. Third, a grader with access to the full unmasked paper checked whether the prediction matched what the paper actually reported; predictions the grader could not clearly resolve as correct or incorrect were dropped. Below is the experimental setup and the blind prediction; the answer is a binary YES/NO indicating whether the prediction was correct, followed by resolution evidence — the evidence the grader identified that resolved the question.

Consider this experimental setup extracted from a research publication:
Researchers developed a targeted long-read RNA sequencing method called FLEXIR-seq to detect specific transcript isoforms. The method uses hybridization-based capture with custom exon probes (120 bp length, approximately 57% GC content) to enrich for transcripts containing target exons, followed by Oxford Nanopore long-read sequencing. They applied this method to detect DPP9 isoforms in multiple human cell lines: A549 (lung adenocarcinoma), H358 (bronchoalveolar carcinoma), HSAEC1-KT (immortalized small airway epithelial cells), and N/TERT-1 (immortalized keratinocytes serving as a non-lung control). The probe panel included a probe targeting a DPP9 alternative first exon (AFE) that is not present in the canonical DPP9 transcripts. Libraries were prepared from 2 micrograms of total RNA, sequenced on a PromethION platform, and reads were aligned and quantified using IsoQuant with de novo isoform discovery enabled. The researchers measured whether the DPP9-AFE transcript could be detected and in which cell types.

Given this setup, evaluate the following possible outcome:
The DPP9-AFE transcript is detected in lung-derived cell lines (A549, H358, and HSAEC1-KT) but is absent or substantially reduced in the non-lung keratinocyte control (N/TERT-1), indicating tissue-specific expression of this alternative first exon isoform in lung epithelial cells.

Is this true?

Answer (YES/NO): NO